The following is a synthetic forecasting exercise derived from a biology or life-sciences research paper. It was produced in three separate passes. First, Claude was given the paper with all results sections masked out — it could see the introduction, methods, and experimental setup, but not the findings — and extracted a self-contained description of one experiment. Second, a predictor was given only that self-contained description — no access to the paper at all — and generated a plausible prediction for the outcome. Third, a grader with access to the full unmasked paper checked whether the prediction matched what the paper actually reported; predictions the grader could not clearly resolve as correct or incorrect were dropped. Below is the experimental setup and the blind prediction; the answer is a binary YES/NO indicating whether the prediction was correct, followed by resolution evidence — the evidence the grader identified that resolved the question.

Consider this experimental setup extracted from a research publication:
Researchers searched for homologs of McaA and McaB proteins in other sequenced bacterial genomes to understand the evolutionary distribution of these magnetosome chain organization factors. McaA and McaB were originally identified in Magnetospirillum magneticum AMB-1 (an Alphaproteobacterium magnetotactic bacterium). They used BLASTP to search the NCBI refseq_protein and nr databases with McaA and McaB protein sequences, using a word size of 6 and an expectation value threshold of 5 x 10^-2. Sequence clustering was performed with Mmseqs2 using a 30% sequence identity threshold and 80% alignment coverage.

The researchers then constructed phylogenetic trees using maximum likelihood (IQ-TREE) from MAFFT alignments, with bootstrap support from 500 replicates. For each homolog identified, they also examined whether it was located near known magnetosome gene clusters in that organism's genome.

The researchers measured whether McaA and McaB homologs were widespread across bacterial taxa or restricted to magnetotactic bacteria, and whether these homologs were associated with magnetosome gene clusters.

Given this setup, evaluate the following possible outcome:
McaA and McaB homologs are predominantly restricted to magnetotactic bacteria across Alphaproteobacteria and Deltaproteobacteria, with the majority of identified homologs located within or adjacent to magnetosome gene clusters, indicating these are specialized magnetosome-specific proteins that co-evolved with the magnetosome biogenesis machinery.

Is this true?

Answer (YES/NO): NO